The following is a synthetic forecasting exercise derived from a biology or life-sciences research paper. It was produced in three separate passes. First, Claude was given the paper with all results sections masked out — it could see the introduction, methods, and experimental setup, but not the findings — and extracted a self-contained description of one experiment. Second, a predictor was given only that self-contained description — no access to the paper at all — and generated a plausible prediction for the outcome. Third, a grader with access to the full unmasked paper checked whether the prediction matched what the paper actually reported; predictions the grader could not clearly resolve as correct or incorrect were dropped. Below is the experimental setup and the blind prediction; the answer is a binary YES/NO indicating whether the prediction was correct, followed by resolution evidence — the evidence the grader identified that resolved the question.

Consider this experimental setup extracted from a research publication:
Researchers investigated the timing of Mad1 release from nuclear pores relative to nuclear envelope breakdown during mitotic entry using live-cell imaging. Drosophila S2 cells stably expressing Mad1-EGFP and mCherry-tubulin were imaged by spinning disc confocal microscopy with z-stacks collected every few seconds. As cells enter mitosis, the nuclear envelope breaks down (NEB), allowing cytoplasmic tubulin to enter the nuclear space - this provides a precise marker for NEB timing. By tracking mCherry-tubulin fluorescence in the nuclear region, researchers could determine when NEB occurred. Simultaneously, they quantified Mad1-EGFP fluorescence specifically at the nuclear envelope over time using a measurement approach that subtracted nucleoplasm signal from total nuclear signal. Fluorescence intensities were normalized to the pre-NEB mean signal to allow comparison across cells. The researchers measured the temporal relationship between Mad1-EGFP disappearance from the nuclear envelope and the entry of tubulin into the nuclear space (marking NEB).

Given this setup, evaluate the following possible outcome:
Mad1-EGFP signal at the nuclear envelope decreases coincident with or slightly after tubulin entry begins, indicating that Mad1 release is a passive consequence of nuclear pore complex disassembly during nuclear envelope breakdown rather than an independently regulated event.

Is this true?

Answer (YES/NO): NO